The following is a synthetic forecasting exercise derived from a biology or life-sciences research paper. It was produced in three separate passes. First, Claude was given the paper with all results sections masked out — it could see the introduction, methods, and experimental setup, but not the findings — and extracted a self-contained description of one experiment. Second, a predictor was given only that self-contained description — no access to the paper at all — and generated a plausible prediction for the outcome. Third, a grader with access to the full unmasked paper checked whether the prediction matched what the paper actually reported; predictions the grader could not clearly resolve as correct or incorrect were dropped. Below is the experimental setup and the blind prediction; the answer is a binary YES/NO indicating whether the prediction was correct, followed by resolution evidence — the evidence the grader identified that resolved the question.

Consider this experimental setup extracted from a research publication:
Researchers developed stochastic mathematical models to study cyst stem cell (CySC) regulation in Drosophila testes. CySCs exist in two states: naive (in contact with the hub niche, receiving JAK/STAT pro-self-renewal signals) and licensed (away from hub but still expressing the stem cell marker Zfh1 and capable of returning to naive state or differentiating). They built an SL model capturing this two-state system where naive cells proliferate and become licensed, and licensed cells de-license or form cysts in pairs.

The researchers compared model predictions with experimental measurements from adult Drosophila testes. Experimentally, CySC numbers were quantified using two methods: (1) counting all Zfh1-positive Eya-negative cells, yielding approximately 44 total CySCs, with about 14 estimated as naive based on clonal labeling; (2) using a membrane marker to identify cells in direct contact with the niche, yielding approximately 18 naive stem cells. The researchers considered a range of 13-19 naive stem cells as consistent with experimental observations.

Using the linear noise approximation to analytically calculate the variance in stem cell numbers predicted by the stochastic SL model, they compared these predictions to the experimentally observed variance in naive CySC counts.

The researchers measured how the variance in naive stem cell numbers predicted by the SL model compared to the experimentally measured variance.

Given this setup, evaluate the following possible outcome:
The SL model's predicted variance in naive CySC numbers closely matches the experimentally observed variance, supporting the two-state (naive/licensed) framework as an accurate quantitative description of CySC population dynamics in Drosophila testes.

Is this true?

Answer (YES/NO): NO